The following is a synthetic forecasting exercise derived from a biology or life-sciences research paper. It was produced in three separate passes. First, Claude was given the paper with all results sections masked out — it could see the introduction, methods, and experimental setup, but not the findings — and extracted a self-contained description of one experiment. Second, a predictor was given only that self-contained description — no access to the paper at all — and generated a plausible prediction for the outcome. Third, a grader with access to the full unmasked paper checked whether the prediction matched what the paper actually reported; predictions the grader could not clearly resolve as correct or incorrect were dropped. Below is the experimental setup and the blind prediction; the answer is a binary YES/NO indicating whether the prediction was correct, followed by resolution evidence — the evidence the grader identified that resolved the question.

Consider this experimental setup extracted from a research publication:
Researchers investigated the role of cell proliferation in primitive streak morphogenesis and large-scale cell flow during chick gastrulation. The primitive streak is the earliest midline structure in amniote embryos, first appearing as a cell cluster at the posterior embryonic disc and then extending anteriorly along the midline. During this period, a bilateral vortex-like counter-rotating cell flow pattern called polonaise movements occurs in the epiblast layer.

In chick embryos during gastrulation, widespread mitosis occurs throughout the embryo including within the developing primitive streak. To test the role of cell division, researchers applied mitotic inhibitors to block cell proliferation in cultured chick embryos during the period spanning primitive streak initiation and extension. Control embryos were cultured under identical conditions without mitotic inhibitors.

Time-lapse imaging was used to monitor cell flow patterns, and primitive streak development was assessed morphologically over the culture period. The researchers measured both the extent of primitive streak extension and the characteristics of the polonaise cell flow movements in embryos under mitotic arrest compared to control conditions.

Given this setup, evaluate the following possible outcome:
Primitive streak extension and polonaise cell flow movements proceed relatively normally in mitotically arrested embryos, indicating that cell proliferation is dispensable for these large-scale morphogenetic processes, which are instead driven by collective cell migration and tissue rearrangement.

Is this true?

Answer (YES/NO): NO